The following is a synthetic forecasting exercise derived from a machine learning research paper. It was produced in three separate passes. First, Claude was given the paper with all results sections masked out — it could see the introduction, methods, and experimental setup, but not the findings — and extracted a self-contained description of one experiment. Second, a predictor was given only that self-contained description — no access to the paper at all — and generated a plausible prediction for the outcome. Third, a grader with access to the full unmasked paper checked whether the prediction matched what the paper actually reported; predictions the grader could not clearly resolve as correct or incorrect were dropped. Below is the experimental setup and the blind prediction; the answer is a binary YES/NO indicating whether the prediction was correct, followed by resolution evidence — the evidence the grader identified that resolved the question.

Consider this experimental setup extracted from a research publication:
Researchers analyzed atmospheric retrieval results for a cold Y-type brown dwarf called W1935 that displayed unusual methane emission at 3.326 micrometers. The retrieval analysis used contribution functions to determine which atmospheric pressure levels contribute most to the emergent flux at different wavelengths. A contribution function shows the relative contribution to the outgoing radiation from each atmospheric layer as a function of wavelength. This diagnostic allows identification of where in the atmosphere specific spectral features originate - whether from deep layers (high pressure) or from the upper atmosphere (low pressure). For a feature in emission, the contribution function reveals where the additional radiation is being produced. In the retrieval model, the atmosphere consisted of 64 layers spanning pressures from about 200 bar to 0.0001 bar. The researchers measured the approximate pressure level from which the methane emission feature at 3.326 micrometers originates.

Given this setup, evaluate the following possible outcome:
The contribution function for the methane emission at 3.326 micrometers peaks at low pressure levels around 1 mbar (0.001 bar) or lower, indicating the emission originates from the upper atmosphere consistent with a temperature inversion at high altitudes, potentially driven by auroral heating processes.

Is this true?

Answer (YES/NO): YES